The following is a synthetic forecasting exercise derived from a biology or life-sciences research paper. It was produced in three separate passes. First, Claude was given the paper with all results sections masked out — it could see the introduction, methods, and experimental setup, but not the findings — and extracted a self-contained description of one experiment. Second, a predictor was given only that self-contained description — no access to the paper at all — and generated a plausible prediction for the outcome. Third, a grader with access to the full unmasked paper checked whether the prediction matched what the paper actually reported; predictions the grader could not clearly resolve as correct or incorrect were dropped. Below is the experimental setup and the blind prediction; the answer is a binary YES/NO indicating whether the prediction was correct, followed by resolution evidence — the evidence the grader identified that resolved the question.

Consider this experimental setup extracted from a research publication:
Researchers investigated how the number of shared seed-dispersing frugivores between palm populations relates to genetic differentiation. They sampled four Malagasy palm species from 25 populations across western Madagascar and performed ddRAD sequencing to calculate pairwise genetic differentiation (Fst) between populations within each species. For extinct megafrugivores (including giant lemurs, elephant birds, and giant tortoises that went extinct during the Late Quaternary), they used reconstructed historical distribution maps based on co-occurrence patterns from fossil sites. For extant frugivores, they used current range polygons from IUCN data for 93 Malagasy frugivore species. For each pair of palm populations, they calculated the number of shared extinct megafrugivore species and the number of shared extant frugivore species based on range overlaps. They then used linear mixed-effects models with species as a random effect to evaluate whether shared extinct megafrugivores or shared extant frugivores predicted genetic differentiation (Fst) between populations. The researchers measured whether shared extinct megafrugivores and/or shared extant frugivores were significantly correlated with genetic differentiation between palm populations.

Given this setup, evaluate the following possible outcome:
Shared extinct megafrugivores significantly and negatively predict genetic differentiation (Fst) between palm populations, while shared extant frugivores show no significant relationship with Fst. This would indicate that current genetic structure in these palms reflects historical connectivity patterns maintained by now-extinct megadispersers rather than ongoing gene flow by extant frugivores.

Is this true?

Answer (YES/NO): YES